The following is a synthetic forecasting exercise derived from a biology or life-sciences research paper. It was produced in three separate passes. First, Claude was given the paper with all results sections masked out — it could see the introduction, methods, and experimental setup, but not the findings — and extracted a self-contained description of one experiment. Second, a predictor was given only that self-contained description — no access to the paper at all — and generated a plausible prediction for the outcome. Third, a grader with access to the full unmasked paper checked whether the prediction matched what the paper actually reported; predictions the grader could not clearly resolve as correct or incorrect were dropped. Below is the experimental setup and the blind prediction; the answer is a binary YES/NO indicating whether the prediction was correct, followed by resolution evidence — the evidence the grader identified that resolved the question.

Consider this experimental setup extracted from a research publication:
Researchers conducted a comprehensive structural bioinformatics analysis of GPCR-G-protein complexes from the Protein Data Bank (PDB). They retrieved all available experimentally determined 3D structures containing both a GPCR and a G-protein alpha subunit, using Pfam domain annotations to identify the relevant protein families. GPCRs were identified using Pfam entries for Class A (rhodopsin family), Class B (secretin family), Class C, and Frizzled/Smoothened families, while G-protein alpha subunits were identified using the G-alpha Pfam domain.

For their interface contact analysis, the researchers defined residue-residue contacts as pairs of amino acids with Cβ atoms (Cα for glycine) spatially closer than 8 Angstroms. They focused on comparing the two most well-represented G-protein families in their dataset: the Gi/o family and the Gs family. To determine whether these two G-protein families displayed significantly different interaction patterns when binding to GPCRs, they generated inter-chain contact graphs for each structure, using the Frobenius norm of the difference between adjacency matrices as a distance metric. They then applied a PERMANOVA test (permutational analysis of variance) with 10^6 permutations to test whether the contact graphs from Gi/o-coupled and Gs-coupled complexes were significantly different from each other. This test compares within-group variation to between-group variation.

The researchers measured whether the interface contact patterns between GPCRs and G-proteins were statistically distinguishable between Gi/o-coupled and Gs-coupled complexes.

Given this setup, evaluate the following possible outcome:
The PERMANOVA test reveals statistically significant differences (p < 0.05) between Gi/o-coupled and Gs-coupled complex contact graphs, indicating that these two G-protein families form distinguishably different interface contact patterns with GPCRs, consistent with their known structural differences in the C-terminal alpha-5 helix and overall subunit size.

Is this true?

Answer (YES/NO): YES